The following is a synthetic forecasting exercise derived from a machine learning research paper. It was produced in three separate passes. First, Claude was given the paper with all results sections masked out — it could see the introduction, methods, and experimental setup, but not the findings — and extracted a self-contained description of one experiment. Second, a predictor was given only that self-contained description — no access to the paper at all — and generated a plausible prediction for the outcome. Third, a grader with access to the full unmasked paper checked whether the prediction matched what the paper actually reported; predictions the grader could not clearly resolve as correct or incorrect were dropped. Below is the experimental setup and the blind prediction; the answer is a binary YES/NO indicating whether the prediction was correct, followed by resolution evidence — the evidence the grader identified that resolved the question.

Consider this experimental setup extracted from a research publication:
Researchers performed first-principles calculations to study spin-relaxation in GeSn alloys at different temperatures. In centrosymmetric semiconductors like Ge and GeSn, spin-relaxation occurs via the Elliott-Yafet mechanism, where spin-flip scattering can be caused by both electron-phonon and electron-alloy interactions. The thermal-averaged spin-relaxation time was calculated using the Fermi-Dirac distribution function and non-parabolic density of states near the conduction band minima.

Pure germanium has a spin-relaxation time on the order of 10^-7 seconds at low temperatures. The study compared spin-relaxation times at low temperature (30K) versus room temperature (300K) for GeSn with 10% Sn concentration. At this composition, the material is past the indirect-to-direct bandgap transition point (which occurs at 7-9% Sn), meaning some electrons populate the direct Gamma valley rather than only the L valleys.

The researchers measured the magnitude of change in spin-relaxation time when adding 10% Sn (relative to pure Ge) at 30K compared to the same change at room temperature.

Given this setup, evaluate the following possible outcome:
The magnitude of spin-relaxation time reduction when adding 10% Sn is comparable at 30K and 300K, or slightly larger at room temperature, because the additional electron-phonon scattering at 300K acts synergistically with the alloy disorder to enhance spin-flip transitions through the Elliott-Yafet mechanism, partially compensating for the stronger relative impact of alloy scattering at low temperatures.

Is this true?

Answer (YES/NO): NO